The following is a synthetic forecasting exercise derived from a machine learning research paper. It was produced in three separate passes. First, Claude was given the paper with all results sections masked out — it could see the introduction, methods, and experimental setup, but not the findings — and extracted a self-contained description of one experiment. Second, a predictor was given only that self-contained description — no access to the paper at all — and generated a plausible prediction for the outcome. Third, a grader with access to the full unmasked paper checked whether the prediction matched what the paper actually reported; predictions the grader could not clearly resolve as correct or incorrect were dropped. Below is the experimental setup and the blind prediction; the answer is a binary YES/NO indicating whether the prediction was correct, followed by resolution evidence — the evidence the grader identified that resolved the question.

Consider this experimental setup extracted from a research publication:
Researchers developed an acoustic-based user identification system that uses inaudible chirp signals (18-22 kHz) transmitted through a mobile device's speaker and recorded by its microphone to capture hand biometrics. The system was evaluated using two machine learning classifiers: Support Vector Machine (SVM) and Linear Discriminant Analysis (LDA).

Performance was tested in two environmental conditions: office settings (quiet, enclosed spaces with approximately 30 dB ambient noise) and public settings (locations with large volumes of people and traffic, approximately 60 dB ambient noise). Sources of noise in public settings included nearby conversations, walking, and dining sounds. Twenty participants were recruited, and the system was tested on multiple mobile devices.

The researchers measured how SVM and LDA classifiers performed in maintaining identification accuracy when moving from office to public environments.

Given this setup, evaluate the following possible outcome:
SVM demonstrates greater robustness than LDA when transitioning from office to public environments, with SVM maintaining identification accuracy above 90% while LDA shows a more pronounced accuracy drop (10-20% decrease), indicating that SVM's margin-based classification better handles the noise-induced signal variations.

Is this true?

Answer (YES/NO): NO